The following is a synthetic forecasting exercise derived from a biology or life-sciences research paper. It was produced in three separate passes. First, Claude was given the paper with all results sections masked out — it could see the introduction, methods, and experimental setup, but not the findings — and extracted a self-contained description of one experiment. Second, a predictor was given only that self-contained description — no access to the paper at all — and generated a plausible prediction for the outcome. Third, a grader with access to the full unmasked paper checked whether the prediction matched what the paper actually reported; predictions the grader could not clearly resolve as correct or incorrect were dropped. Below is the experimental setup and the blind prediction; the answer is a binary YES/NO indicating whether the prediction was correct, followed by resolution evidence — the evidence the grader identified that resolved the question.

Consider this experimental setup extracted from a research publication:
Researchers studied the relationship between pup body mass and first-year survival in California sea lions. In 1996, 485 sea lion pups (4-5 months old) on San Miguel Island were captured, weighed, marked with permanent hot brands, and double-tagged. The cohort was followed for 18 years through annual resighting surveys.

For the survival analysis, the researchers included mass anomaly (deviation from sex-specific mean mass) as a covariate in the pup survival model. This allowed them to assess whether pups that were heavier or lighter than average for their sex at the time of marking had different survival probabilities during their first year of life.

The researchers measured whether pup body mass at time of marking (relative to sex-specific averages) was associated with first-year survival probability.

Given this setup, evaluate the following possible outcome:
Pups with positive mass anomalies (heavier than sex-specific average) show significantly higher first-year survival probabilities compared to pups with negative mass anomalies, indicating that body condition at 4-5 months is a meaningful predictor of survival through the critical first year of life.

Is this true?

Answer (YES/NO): YES